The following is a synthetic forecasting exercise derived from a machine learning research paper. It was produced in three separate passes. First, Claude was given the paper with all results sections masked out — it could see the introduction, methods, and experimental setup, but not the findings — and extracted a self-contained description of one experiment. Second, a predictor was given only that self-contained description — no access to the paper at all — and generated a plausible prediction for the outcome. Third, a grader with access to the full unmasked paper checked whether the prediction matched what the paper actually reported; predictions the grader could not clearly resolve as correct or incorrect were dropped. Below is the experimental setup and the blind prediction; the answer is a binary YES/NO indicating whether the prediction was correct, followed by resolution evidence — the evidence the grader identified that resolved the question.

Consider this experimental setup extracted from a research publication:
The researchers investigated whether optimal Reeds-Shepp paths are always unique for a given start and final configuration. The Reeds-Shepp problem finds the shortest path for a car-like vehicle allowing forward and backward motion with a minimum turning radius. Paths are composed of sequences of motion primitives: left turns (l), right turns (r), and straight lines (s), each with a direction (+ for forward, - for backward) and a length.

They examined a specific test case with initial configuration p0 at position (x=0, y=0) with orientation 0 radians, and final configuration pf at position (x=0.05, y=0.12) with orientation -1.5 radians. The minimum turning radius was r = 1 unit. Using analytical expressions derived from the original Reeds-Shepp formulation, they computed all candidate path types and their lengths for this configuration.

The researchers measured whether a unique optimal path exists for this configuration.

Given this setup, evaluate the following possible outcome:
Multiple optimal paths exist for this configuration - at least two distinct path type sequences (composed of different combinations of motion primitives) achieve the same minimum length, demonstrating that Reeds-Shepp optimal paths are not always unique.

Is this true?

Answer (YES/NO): YES